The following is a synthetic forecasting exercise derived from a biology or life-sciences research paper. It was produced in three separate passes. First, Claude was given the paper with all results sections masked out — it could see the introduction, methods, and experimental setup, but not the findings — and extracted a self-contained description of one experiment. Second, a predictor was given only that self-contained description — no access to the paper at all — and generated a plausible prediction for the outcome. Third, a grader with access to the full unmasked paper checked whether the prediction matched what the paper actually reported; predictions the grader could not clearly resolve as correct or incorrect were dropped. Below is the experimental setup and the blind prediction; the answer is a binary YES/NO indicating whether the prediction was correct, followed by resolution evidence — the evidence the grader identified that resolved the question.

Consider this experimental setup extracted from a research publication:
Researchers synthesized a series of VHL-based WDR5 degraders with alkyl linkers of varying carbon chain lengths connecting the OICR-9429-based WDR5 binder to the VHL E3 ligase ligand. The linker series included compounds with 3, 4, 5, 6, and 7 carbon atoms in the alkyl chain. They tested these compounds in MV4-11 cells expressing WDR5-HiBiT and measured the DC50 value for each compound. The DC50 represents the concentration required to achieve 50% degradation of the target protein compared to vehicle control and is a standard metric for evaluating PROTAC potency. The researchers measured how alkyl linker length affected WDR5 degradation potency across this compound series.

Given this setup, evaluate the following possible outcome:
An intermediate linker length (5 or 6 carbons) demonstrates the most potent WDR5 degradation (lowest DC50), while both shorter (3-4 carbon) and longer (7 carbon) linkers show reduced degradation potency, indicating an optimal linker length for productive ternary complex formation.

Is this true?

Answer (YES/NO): NO